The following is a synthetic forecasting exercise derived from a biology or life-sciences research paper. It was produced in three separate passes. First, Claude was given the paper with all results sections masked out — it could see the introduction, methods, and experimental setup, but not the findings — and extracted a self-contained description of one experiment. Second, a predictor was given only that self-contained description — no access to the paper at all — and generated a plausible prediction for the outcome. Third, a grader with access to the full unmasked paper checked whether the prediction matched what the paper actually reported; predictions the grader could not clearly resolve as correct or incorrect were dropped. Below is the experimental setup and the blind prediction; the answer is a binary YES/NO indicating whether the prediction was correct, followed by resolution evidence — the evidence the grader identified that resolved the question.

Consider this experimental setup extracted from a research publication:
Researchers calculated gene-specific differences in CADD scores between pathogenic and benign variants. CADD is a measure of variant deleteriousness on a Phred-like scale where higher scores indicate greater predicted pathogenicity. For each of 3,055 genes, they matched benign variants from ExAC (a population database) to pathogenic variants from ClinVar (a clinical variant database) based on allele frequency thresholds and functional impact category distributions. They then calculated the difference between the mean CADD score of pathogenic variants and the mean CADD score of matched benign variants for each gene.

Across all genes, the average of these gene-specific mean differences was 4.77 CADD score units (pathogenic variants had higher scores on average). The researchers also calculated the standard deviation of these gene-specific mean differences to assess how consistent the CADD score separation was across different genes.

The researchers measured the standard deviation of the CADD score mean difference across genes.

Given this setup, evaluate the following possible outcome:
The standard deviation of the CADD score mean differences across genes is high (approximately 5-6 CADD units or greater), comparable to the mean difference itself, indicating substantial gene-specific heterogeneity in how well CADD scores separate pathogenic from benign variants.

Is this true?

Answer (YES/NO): NO